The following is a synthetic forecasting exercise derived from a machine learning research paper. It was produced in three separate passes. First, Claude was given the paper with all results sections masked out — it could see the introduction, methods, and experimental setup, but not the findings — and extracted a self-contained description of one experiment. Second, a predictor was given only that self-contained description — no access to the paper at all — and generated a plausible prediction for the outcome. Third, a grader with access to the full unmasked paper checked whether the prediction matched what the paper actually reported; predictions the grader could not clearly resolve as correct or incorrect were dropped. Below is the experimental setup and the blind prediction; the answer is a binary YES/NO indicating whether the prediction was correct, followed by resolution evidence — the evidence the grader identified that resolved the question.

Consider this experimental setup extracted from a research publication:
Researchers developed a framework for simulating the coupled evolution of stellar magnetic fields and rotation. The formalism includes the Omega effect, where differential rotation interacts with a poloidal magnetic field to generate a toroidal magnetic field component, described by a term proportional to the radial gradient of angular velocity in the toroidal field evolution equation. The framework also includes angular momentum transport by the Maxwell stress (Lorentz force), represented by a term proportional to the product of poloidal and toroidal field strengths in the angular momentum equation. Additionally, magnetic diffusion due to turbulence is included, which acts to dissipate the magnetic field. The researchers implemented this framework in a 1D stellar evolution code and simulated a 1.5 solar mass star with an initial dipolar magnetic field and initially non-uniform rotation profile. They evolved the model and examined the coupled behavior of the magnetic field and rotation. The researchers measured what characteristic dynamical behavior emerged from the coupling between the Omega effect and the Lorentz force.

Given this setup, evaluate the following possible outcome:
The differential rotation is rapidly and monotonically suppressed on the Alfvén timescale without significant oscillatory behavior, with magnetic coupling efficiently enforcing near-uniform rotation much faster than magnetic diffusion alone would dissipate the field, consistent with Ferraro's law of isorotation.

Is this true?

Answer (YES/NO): NO